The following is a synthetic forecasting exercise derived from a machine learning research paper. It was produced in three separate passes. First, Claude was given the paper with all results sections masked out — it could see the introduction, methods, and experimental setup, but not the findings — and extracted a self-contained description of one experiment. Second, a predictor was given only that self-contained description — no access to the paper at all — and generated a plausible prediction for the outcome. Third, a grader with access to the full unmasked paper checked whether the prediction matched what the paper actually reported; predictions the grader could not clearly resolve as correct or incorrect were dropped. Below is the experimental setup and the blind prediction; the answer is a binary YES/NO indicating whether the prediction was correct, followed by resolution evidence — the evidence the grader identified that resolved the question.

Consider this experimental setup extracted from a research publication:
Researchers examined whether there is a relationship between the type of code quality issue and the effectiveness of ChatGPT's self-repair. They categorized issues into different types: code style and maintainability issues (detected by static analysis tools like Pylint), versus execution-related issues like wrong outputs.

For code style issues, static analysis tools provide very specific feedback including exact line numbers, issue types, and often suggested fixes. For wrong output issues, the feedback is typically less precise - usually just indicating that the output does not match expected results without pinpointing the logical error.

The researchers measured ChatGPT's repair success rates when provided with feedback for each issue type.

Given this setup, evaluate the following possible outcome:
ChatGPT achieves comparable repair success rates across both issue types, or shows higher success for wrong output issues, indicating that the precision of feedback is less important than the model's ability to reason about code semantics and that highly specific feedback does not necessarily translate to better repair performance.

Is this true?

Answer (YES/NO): NO